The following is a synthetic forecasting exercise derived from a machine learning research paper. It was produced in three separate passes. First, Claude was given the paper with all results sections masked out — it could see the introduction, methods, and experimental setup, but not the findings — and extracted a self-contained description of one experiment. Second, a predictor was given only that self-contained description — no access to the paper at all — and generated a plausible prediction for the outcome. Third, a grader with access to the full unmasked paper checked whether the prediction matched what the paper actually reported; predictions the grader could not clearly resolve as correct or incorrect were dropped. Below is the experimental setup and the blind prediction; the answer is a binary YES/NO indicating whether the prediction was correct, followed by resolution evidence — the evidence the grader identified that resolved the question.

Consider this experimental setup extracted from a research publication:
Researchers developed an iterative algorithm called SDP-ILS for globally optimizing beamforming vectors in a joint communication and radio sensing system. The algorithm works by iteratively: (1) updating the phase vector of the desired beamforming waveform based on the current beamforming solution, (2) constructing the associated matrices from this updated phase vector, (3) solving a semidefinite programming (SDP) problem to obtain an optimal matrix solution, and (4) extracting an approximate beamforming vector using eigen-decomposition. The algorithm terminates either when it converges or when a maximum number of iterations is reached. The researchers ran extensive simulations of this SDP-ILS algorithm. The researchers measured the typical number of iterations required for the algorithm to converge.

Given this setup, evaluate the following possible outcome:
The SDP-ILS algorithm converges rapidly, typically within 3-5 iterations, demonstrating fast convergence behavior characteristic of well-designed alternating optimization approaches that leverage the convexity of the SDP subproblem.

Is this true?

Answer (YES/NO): NO